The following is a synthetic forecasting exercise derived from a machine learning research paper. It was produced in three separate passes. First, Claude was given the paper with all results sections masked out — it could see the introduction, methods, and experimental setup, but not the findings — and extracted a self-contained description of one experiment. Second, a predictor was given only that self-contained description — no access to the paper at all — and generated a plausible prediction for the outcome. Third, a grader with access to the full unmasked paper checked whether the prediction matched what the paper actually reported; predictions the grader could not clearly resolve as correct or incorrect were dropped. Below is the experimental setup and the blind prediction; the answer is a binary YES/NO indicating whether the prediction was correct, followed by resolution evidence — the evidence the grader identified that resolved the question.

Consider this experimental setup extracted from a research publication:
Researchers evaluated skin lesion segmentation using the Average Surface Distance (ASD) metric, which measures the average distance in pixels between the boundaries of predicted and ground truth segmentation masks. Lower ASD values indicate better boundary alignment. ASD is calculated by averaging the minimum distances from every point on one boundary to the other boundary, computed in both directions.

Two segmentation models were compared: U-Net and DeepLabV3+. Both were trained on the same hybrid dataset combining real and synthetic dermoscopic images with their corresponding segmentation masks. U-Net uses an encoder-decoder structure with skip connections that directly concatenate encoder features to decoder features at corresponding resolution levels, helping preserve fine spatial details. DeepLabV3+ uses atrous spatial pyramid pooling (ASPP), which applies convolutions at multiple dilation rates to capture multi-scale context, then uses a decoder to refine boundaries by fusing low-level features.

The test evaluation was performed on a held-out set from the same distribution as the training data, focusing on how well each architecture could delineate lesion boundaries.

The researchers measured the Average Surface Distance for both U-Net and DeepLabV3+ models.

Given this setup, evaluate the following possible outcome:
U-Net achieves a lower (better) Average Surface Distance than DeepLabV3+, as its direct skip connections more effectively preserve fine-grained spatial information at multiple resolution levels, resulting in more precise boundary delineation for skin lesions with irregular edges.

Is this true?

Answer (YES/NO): NO